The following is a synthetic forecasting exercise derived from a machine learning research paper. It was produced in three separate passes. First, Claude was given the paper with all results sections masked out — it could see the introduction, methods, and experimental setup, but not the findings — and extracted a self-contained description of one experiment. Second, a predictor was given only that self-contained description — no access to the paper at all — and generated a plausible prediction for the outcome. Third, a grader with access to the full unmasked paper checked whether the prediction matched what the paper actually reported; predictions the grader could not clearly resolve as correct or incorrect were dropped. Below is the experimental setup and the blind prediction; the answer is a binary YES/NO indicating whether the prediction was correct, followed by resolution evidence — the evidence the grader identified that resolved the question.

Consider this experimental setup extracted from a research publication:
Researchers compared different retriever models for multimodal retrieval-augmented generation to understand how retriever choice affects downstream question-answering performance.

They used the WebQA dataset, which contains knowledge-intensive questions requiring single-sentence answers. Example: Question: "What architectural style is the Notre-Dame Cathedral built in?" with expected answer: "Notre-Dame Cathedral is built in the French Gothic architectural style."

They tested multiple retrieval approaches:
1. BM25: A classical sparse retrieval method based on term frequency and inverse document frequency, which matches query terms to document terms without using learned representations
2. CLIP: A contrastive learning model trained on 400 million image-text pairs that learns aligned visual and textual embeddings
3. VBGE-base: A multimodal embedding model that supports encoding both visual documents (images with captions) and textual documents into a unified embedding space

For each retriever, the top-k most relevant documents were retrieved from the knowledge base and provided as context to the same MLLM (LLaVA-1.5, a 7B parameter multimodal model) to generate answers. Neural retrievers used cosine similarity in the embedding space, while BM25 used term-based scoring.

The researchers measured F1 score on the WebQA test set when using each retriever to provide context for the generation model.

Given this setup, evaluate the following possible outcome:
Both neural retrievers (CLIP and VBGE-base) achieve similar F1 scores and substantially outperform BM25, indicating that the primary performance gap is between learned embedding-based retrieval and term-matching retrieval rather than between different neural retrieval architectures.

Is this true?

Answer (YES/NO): NO